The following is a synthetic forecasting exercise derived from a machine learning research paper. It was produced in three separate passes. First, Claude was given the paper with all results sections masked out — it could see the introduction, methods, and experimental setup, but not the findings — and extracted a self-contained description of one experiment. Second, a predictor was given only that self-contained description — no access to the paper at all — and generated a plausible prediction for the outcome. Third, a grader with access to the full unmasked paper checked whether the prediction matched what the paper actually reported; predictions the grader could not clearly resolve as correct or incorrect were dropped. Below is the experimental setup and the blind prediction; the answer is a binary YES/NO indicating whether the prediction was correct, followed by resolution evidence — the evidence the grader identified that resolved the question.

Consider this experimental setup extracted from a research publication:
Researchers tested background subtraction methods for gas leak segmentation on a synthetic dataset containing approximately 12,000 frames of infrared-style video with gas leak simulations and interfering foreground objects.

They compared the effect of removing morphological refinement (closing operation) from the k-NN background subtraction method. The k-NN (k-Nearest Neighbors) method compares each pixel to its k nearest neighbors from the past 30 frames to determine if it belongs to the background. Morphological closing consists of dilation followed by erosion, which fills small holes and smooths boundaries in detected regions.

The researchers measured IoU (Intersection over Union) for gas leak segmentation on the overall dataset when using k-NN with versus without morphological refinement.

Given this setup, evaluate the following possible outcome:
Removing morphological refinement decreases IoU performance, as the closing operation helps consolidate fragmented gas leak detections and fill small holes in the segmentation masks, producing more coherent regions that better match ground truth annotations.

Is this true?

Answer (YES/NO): YES